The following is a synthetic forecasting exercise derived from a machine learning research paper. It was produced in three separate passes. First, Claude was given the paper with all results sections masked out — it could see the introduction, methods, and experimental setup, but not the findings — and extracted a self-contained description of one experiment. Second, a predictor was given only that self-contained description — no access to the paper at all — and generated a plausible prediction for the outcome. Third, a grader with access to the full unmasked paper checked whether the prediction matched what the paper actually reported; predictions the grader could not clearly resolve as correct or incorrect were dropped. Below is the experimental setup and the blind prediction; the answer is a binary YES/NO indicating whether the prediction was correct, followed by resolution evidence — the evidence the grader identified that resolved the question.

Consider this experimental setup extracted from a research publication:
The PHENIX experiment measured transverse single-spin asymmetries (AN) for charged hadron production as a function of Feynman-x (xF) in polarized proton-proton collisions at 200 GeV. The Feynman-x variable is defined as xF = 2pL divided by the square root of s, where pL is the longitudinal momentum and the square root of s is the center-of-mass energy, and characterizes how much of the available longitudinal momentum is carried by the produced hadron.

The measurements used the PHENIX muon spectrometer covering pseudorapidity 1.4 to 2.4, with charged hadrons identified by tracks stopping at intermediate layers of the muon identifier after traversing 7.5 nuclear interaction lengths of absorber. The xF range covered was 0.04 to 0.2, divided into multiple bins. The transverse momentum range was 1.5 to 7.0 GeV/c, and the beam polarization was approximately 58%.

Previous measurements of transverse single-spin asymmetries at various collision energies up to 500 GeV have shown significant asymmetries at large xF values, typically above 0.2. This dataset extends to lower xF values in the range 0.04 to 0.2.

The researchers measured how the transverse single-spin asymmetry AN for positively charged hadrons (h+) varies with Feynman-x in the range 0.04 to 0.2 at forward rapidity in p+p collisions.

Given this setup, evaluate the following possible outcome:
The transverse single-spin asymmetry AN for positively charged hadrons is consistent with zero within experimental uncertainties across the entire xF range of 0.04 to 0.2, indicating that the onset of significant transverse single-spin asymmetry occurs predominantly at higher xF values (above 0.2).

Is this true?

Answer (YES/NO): NO